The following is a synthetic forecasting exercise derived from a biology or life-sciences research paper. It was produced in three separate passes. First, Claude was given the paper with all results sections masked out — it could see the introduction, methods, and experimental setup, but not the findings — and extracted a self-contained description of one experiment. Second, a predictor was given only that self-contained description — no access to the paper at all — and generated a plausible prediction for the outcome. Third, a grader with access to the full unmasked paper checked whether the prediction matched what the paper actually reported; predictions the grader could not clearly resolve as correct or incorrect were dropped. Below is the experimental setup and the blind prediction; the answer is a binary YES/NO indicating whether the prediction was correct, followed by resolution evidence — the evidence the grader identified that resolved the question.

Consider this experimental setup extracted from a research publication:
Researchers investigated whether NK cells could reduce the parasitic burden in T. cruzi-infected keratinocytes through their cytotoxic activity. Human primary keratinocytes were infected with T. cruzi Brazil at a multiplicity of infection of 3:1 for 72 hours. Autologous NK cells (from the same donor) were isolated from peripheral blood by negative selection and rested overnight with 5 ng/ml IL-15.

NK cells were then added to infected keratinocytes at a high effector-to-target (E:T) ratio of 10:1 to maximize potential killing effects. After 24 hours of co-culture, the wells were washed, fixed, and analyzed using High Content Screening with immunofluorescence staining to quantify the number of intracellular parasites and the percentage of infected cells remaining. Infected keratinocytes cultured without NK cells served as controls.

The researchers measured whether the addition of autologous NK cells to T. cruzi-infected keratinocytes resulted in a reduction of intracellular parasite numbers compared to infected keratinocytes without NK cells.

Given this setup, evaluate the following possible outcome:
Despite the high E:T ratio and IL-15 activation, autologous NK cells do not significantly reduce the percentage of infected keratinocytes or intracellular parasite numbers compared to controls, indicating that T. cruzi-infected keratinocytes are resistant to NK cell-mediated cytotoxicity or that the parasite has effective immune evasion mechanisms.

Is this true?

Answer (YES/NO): NO